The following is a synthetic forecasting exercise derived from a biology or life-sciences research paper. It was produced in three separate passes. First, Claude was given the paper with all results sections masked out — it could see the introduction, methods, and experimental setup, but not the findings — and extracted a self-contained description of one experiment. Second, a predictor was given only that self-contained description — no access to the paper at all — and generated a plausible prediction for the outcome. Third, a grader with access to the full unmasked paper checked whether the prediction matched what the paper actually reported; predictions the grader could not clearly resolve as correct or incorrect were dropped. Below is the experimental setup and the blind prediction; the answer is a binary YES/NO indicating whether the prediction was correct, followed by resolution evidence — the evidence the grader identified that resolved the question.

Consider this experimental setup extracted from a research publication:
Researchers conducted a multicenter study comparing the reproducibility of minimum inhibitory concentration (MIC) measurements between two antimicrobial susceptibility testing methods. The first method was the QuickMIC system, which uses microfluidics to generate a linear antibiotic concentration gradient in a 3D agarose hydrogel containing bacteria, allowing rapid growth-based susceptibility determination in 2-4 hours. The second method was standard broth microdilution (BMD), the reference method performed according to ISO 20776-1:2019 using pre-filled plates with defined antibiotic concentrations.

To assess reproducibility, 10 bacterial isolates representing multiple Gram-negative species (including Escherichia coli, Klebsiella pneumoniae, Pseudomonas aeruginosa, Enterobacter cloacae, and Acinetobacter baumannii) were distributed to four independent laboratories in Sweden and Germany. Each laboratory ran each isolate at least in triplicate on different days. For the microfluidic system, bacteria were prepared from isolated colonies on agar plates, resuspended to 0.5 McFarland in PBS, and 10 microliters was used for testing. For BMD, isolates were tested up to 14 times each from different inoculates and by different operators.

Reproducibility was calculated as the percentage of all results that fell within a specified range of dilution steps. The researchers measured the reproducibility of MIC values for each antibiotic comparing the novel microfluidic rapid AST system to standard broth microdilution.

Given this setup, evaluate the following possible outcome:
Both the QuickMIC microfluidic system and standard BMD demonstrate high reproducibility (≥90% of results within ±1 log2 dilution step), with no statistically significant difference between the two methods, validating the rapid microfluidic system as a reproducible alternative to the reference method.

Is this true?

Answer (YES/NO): NO